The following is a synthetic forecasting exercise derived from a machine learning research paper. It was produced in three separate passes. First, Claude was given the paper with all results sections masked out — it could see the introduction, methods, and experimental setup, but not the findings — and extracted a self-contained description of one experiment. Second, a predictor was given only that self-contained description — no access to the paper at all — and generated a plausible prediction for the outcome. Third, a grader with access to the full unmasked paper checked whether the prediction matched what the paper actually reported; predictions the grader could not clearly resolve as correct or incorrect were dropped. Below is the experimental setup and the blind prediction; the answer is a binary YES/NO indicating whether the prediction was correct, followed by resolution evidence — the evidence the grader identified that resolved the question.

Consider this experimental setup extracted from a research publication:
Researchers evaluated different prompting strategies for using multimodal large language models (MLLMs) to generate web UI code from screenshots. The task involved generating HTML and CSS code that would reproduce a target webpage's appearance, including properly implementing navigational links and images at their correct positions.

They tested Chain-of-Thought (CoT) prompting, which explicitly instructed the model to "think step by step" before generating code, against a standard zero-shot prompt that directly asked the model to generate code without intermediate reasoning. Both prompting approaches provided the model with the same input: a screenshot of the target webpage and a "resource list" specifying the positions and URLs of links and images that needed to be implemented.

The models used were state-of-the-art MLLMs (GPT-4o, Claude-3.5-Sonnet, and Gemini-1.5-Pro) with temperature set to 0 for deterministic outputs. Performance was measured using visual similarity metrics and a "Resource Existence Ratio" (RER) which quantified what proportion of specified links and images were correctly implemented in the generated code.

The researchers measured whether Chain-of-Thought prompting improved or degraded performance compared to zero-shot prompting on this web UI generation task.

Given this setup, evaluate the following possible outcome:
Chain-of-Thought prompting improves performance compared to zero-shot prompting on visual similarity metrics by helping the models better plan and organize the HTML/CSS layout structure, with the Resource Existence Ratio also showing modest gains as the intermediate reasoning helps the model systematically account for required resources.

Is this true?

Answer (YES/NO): NO